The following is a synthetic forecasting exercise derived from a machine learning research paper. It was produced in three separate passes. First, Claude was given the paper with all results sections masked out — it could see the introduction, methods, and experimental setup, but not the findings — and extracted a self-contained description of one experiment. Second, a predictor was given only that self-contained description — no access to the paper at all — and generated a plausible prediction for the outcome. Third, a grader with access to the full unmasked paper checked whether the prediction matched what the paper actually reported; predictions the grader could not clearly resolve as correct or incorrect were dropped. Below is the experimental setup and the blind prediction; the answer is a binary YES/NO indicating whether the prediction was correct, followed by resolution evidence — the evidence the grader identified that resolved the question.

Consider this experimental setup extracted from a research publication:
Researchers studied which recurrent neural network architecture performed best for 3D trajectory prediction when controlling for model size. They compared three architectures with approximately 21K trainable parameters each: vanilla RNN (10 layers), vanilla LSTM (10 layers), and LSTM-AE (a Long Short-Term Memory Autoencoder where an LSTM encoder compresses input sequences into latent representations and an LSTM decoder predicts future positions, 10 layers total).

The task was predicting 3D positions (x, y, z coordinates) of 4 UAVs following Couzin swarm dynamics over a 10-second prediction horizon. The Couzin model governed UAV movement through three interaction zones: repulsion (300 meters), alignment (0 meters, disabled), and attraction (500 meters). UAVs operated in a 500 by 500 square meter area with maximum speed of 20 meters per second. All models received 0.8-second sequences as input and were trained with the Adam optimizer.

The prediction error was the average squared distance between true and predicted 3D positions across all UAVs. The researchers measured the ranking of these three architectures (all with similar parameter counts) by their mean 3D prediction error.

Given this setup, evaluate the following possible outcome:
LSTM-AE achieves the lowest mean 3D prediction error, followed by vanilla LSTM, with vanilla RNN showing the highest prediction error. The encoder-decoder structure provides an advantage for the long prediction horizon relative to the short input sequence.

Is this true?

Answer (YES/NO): NO